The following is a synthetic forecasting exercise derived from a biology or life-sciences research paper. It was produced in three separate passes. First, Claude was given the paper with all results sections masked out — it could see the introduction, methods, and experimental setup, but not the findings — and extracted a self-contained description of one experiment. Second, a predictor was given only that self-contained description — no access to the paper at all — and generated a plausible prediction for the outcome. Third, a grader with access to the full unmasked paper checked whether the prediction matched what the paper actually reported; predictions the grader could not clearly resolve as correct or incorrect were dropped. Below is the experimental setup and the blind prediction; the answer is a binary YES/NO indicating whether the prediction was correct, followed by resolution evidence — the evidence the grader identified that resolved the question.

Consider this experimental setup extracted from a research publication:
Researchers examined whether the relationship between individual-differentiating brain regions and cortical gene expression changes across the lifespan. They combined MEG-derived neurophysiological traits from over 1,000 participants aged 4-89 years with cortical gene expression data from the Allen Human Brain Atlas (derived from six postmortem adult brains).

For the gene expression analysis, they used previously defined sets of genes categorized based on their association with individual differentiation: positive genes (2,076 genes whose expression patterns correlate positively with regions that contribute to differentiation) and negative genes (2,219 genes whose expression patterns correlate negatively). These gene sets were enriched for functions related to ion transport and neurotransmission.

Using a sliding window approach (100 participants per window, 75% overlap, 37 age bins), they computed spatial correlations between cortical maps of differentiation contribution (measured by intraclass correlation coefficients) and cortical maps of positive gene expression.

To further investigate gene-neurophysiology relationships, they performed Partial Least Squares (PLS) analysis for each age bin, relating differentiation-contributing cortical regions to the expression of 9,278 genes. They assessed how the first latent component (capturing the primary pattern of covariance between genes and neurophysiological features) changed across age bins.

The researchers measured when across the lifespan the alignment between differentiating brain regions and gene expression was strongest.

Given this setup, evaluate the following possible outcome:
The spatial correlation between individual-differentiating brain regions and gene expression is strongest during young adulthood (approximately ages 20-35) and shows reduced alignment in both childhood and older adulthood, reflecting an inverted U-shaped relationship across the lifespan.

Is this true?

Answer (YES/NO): NO